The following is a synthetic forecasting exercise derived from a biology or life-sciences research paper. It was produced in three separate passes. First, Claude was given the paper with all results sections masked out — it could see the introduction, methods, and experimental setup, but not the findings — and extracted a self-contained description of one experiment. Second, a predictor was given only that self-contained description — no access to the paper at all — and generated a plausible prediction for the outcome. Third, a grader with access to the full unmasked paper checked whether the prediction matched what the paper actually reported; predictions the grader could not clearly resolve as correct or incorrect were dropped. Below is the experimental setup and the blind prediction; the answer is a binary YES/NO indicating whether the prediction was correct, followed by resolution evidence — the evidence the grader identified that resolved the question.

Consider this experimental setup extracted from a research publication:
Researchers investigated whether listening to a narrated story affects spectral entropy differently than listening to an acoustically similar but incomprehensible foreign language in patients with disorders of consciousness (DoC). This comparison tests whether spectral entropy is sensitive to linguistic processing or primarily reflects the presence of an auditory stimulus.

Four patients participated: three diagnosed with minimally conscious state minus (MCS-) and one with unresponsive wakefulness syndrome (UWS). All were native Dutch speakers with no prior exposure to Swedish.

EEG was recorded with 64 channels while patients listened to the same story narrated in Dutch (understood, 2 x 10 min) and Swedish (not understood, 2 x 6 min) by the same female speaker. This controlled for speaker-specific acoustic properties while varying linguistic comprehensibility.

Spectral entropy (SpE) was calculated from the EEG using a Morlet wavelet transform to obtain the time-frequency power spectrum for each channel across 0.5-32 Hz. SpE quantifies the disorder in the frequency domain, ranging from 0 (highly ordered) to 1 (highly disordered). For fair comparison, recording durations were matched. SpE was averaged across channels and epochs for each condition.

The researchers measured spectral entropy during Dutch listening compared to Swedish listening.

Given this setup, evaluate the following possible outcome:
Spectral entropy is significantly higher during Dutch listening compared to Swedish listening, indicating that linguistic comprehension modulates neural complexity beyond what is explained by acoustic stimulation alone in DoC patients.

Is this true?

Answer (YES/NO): NO